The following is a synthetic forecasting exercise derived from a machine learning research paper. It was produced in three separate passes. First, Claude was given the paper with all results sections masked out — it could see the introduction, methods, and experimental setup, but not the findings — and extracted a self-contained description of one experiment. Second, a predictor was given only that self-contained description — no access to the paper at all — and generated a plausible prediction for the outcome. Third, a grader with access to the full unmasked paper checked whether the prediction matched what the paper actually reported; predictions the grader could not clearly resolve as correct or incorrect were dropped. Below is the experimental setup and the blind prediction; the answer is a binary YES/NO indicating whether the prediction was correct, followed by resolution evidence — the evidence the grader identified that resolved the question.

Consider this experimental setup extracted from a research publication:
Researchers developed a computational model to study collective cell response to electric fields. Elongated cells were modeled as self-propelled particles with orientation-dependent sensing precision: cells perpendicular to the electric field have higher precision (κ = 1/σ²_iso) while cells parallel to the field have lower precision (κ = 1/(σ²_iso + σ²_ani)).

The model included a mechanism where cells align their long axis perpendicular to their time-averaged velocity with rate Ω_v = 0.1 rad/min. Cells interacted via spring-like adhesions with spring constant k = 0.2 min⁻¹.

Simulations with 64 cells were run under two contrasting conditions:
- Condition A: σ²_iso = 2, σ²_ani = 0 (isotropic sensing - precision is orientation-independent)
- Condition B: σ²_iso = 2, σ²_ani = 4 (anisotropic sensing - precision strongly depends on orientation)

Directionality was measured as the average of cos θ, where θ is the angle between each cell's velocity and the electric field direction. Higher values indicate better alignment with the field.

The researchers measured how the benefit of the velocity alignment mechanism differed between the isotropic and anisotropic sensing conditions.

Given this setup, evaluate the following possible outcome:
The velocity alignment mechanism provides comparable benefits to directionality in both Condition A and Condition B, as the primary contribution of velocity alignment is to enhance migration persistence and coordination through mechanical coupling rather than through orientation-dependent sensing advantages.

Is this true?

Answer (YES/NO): NO